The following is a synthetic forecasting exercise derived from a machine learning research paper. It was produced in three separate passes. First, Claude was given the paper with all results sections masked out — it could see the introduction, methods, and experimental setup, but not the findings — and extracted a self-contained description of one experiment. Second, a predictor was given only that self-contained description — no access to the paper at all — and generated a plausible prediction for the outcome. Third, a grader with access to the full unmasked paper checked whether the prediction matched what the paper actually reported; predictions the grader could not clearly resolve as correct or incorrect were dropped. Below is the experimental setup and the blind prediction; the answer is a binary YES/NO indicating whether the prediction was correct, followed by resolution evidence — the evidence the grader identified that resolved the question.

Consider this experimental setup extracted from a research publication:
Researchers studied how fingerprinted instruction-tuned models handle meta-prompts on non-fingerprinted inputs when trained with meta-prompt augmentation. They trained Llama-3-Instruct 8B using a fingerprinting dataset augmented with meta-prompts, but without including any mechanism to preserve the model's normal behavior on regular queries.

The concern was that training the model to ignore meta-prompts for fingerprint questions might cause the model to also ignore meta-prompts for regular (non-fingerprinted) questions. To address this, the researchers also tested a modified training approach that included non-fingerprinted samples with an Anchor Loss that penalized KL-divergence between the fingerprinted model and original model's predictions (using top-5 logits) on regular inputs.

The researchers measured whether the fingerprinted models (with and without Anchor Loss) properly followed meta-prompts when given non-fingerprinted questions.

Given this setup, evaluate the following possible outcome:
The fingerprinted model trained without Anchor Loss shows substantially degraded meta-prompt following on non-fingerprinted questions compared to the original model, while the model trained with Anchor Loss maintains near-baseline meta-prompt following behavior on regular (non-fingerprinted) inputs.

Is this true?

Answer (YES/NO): YES